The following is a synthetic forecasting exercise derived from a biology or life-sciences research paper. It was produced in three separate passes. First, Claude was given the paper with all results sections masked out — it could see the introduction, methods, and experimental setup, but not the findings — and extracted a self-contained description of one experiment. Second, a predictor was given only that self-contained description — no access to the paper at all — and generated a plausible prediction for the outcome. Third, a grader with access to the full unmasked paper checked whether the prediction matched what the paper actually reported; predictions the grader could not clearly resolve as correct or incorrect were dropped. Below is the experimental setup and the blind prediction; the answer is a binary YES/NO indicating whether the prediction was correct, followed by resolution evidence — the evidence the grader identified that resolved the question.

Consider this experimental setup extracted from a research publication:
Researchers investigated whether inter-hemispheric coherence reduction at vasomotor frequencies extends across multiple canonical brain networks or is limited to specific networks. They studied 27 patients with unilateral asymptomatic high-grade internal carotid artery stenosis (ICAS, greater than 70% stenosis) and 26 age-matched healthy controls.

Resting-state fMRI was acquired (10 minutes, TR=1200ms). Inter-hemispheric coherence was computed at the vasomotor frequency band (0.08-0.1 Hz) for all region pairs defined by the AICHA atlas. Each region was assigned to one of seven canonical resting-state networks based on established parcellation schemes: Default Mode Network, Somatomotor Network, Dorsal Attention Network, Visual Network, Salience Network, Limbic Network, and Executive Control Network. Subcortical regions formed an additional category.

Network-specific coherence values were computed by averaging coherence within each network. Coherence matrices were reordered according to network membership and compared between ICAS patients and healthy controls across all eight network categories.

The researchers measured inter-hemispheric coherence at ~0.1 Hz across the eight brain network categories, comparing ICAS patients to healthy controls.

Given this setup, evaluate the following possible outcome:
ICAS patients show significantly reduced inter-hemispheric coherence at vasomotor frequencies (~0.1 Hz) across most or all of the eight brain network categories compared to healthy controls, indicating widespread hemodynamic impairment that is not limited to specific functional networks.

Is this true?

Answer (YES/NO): NO